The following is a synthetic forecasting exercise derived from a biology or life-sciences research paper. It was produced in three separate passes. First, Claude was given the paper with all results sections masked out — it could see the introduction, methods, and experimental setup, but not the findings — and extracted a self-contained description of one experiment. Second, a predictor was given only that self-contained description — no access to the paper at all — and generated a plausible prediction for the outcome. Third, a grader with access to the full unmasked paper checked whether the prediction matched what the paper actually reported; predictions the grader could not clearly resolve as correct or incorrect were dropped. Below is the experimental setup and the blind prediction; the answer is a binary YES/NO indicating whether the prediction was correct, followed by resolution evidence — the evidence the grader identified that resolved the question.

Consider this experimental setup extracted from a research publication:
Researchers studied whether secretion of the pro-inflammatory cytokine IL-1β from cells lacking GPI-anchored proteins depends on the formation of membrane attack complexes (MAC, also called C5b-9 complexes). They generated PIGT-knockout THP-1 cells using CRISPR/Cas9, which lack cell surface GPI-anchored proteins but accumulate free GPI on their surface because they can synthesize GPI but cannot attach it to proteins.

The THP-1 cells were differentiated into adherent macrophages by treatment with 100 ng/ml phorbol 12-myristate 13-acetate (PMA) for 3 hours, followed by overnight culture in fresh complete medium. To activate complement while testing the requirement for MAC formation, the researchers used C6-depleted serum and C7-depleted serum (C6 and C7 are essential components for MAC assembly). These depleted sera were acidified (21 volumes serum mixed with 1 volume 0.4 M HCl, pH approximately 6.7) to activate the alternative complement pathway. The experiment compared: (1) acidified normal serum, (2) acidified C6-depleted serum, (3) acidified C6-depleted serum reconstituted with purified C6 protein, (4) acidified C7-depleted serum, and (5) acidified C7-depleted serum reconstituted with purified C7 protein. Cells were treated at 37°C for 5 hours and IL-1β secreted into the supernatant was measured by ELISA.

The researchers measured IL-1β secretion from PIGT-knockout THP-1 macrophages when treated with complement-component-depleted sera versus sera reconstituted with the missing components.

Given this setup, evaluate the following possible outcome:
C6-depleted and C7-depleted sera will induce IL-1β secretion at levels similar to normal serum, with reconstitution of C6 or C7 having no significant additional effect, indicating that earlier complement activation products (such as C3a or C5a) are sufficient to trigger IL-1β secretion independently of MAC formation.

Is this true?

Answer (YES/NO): NO